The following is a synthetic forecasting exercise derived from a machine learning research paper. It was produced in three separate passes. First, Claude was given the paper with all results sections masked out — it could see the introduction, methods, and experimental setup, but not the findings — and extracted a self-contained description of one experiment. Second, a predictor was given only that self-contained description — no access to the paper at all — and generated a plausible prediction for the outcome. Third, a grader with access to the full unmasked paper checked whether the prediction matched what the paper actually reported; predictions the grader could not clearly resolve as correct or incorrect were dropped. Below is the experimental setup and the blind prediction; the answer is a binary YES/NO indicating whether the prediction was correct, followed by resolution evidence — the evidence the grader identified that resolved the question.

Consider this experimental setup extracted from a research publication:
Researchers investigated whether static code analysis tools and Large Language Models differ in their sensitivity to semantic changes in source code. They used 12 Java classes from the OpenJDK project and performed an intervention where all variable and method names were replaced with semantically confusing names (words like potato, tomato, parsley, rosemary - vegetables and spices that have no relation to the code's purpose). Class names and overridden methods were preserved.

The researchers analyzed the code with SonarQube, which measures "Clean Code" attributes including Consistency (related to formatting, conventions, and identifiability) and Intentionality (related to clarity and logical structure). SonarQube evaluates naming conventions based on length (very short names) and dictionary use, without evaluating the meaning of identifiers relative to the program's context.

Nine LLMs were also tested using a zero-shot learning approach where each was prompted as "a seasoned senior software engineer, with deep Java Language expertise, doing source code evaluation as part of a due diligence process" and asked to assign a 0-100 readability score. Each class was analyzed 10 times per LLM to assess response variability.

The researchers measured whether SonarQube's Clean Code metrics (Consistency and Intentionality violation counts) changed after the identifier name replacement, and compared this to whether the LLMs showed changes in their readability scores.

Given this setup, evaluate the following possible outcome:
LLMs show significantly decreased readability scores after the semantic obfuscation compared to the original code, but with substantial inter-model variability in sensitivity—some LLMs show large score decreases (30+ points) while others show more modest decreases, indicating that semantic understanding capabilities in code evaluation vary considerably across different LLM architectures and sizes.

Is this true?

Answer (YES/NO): YES